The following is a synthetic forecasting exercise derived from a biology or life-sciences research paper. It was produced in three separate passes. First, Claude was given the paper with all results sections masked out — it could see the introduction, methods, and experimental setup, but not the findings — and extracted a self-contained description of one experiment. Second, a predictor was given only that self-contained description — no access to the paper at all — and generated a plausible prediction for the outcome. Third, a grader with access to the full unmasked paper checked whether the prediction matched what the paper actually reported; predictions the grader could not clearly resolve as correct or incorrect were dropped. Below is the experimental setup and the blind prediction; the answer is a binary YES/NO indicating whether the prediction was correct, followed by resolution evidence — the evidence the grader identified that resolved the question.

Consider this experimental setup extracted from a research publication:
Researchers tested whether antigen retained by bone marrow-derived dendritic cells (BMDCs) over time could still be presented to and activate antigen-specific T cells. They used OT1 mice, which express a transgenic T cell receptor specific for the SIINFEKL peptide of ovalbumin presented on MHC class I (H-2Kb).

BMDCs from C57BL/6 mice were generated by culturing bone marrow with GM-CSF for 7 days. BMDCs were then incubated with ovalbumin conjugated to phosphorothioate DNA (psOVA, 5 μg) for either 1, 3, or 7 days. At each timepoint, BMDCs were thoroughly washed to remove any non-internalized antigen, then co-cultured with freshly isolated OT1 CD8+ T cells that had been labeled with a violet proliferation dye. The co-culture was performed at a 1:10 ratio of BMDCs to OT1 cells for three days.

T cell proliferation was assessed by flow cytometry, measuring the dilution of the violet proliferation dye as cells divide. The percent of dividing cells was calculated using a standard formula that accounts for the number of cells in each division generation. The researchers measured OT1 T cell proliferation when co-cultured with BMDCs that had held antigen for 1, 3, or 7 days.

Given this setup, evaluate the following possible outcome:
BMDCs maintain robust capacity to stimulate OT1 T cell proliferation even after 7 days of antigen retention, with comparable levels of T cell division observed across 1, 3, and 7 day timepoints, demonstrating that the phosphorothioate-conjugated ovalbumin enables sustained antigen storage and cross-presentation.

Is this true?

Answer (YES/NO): NO